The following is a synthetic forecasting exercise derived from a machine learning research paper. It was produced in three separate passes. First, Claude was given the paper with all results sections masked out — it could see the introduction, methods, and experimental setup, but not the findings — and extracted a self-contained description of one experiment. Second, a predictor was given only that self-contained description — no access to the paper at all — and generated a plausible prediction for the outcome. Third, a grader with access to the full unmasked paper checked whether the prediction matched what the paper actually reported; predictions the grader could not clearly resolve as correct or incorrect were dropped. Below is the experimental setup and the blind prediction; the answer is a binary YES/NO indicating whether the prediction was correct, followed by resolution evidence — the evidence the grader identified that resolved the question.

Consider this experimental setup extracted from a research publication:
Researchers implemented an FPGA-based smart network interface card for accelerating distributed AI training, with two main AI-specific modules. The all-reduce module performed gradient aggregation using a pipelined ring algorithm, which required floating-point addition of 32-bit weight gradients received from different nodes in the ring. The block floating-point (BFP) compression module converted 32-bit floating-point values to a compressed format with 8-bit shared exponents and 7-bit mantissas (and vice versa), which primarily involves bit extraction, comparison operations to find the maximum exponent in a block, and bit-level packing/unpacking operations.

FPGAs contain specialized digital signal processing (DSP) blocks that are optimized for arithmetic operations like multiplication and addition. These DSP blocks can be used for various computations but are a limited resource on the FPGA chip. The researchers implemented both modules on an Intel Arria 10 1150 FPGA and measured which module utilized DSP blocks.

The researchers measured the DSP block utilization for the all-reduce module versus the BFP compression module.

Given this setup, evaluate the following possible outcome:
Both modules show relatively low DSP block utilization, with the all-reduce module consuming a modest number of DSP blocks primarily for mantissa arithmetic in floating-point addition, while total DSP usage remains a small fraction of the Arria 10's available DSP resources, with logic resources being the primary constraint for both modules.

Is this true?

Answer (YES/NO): NO